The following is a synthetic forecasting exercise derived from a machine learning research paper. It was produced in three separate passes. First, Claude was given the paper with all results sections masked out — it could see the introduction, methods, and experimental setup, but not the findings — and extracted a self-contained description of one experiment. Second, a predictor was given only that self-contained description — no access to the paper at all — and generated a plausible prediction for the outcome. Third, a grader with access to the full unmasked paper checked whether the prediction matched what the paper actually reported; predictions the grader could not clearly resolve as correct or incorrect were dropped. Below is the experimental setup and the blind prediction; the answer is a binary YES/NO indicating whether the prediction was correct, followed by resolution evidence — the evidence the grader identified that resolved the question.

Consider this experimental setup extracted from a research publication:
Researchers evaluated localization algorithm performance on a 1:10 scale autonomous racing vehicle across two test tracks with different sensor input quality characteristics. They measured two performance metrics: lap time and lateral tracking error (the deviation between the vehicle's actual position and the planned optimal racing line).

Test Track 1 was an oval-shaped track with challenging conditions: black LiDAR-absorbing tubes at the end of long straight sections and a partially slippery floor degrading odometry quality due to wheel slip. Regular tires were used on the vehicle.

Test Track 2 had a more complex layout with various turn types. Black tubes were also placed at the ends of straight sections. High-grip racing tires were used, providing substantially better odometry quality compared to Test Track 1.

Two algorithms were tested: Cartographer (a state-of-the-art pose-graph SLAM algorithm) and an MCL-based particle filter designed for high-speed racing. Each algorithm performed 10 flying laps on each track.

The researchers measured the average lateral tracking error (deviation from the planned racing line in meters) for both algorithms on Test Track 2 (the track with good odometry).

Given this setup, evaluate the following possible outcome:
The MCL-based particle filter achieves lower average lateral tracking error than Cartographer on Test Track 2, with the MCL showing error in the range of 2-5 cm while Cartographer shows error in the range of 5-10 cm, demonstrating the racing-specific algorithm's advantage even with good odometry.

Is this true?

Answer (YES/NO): NO